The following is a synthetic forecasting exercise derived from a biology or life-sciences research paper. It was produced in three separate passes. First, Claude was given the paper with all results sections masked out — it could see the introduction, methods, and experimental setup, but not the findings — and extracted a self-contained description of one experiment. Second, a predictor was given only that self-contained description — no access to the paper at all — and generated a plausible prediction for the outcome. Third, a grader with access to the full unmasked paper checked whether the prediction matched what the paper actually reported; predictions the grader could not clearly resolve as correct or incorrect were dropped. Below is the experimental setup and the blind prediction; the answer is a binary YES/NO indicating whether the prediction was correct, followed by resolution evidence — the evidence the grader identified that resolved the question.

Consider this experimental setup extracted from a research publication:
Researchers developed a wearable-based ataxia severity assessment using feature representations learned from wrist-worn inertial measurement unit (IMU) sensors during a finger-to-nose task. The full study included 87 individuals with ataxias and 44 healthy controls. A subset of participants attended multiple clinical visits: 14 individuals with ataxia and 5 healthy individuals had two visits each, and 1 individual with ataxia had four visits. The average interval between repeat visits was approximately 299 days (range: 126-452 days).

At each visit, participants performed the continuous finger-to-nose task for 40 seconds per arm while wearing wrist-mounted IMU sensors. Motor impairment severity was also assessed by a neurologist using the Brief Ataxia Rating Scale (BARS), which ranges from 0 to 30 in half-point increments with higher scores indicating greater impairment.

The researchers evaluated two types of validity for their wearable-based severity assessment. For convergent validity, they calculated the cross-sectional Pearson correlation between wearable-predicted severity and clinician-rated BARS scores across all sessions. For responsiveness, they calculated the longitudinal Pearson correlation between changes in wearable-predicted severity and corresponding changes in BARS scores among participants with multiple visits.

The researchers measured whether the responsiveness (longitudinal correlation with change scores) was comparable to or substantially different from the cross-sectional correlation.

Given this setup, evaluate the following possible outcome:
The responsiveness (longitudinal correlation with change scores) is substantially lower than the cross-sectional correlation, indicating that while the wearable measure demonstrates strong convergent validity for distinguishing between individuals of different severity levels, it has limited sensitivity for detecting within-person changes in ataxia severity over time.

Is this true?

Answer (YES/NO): NO